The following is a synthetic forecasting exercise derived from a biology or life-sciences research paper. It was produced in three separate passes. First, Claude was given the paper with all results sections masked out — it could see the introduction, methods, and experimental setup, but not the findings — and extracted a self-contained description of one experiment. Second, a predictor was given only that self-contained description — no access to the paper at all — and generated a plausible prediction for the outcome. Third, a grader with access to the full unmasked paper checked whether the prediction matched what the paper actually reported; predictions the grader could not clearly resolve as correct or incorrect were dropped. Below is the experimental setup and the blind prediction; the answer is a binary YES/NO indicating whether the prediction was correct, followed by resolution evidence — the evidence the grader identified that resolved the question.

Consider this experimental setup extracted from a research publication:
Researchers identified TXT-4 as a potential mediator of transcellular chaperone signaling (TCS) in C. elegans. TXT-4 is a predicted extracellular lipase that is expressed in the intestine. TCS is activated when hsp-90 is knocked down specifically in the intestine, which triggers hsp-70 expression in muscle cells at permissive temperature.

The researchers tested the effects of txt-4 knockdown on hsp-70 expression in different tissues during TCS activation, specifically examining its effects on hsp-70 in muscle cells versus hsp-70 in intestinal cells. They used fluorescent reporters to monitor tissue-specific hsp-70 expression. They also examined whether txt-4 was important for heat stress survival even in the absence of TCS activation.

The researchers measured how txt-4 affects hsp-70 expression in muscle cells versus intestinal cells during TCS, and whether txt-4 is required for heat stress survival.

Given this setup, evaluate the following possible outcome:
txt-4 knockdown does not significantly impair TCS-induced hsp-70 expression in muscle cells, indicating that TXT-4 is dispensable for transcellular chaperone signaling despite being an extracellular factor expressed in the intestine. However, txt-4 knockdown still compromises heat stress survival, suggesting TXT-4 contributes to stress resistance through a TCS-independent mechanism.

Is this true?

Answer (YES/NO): NO